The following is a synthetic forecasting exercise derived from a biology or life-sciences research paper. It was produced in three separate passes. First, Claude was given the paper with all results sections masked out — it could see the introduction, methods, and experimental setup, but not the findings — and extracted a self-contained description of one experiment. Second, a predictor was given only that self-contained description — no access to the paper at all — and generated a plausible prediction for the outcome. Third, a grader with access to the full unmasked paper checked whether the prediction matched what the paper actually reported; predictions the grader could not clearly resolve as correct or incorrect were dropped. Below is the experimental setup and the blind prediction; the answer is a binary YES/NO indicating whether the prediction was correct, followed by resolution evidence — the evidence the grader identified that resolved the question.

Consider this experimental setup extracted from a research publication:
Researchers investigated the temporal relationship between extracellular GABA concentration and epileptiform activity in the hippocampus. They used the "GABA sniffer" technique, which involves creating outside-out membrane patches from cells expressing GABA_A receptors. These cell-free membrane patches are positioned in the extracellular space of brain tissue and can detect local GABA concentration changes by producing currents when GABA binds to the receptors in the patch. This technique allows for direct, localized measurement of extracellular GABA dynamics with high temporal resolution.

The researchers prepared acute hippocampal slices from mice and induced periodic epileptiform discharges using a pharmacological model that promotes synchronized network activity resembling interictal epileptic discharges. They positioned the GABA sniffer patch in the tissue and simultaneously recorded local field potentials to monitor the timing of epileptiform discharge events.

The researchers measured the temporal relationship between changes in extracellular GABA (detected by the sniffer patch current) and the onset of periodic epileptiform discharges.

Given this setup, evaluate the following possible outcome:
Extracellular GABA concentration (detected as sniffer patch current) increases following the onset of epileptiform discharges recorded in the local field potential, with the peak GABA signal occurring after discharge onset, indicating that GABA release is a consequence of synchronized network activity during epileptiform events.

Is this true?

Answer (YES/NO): NO